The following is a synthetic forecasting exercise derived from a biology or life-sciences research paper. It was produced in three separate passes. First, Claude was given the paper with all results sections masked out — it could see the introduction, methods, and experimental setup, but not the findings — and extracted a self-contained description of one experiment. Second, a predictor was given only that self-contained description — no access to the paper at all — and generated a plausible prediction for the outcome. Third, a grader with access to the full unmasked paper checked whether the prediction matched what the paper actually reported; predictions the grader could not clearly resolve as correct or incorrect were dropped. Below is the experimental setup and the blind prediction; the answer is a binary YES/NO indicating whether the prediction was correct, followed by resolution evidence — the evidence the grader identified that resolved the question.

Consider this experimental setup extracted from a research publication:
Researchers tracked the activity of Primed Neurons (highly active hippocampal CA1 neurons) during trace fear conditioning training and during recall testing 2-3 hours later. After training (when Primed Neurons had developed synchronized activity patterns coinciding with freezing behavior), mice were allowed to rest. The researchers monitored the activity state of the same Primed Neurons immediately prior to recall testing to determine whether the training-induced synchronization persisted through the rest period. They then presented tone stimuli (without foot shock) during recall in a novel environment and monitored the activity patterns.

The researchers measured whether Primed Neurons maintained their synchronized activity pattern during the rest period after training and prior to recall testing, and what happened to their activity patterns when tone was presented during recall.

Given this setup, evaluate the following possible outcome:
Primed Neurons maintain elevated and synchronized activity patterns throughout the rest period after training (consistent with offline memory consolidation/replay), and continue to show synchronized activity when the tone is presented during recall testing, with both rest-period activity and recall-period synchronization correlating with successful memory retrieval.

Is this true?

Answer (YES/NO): NO